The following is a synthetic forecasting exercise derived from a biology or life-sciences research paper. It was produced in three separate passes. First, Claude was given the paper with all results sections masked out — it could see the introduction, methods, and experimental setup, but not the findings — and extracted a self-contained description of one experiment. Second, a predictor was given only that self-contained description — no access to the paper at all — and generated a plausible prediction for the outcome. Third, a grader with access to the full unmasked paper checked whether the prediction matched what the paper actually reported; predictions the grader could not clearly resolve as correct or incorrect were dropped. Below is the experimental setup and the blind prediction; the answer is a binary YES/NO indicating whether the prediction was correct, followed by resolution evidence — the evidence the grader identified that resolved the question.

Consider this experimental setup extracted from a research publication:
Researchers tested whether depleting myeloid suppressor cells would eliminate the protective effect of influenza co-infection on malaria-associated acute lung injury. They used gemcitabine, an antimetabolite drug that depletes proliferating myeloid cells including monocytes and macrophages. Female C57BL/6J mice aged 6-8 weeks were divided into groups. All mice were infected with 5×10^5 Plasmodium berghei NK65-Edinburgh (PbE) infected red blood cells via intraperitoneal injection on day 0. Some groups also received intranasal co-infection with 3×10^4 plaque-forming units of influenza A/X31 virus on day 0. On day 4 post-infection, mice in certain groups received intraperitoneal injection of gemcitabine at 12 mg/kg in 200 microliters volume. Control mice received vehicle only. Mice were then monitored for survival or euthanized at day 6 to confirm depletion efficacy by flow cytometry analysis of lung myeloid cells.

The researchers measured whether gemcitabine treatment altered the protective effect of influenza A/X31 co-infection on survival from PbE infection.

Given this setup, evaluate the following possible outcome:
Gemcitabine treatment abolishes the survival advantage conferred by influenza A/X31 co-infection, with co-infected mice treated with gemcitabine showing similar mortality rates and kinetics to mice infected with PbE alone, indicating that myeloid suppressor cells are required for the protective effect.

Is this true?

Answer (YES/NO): YES